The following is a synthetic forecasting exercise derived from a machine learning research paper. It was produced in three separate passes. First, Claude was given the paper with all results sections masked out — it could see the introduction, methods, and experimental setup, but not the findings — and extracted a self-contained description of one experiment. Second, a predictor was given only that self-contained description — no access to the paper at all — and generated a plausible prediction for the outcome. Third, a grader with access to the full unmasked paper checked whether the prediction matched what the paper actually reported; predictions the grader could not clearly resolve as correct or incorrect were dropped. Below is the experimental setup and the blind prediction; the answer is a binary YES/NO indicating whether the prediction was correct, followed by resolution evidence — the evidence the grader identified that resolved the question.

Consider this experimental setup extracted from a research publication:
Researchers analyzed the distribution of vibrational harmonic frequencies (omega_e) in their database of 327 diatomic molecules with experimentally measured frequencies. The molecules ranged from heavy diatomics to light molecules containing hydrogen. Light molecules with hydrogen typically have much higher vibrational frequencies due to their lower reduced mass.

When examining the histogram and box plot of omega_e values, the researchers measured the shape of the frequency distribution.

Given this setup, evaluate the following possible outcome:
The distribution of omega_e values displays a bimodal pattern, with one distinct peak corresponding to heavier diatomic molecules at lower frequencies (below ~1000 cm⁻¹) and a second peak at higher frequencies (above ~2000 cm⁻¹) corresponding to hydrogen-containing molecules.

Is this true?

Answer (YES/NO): NO